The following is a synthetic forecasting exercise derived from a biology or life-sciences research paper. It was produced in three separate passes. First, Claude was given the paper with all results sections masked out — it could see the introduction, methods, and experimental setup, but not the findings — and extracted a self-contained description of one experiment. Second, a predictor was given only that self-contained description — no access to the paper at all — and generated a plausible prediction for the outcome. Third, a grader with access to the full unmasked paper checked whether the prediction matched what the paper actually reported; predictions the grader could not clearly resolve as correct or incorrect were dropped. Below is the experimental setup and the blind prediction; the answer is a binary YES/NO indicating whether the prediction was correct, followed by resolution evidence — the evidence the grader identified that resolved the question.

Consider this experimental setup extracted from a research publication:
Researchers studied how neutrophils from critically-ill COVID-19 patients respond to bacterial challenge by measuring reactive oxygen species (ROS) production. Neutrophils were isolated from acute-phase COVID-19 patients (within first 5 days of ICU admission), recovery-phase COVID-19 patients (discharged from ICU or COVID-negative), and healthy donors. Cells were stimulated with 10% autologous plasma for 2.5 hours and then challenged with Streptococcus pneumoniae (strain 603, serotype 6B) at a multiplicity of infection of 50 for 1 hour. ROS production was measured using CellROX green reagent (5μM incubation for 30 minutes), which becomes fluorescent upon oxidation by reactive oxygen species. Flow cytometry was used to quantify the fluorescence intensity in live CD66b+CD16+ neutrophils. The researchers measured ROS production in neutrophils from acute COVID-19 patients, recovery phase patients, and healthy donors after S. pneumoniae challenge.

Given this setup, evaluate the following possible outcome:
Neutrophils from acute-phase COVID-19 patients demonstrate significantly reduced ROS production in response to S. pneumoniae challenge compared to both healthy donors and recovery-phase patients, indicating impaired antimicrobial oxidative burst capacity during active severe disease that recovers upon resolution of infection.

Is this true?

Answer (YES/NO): YES